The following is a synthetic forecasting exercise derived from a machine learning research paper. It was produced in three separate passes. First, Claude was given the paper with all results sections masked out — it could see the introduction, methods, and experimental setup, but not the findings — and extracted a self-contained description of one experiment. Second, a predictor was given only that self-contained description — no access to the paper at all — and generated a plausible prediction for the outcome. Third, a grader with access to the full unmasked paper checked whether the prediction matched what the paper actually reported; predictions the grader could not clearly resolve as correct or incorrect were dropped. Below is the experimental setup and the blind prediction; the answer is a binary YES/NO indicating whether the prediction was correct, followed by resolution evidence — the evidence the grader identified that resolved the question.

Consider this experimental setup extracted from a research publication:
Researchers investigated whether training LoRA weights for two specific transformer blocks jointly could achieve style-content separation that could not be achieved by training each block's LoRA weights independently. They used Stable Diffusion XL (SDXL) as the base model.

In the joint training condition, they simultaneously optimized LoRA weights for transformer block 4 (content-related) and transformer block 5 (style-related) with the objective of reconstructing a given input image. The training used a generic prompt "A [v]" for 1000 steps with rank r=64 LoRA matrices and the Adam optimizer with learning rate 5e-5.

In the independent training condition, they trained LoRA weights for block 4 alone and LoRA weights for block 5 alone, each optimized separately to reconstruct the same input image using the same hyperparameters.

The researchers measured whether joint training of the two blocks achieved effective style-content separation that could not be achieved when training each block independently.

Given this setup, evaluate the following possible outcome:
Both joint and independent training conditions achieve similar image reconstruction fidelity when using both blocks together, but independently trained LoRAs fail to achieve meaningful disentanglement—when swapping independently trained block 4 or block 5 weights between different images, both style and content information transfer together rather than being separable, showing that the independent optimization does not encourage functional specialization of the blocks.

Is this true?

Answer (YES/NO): NO